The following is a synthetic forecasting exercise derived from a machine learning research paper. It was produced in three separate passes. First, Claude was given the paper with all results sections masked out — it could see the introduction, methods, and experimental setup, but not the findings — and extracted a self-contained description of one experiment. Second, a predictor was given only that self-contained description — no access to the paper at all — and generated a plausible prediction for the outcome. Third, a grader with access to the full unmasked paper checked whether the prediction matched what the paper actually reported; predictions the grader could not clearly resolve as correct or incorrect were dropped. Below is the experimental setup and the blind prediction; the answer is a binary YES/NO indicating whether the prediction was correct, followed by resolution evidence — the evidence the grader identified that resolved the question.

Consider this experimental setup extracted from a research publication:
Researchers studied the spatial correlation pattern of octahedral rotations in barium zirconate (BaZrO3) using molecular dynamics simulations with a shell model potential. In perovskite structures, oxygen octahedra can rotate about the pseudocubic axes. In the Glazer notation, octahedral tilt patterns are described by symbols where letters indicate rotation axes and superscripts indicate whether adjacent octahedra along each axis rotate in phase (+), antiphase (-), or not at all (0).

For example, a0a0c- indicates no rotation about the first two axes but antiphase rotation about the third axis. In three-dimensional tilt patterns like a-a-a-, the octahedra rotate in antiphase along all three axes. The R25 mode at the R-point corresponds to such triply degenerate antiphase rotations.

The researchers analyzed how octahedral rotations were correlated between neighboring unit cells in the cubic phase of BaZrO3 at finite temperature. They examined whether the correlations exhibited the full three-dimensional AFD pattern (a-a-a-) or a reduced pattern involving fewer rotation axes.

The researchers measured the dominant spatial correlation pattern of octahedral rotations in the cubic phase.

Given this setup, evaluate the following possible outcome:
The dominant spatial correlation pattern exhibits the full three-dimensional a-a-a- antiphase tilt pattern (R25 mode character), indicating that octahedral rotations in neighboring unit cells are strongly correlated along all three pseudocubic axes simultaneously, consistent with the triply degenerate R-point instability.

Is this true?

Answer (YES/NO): NO